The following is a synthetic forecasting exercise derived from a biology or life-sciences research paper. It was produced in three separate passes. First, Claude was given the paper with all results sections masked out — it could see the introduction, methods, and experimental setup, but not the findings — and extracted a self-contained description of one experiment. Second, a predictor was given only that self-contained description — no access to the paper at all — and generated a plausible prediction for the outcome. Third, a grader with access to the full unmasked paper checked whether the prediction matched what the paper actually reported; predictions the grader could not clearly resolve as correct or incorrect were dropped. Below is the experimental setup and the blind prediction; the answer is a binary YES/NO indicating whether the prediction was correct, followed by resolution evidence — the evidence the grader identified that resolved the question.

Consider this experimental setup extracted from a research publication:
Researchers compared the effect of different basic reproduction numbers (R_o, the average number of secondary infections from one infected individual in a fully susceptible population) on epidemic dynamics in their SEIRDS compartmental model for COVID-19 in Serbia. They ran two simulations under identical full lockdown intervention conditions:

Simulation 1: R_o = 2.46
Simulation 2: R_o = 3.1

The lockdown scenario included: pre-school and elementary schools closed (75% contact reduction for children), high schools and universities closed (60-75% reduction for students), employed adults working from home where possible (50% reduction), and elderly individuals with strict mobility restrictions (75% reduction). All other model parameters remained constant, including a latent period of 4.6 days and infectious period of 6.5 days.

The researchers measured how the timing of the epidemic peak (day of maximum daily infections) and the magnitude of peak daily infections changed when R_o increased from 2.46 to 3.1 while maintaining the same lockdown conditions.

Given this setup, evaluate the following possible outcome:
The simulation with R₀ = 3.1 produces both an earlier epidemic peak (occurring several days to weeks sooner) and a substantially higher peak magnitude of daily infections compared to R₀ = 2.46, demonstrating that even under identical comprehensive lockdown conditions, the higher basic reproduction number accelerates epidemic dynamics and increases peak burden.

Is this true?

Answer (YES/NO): NO